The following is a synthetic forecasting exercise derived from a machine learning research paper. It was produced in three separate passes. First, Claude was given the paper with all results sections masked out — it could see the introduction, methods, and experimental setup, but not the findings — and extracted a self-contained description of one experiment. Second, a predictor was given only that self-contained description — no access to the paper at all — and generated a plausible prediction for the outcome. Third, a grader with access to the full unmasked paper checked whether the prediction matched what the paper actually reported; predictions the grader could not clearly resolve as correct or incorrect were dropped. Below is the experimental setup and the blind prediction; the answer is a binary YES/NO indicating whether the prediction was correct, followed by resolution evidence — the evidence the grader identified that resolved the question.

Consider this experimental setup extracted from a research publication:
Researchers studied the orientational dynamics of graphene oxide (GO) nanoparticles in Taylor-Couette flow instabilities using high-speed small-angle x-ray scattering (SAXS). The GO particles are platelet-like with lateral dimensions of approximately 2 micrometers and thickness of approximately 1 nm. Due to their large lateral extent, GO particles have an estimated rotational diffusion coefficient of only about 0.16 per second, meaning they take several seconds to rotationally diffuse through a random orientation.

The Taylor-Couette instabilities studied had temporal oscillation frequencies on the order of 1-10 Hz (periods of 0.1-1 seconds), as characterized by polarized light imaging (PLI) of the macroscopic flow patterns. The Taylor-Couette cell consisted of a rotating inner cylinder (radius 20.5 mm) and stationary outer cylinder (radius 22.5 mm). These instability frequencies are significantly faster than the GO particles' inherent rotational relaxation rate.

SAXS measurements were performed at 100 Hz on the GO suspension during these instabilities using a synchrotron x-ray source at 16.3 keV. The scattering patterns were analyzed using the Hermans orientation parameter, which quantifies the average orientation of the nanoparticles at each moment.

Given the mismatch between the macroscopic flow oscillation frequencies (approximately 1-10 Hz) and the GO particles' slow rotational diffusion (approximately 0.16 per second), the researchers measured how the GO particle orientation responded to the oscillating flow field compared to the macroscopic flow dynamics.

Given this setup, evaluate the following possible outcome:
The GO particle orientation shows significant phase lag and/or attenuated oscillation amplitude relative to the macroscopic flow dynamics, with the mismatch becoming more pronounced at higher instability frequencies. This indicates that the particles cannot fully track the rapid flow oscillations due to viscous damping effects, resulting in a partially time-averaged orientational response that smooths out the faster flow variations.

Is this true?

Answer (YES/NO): NO